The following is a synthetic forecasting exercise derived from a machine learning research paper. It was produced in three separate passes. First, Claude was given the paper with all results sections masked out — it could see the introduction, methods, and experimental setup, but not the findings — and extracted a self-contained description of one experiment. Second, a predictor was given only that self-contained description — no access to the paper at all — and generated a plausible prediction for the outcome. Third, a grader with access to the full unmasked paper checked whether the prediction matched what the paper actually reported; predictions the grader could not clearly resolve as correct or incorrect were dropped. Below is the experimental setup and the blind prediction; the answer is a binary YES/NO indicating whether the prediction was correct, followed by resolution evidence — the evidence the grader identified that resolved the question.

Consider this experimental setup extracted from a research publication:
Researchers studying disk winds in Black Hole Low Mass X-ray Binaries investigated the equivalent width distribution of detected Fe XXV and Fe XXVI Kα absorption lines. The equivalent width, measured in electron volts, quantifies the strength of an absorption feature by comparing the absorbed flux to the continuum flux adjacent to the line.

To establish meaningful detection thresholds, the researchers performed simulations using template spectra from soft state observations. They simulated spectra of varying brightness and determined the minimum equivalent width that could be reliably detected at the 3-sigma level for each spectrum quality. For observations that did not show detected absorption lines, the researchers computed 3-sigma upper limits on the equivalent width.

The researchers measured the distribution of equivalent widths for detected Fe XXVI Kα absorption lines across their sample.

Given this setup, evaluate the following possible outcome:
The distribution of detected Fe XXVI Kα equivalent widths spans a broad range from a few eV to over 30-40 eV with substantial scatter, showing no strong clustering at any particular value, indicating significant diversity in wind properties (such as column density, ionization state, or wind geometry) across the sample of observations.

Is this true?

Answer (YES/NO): NO